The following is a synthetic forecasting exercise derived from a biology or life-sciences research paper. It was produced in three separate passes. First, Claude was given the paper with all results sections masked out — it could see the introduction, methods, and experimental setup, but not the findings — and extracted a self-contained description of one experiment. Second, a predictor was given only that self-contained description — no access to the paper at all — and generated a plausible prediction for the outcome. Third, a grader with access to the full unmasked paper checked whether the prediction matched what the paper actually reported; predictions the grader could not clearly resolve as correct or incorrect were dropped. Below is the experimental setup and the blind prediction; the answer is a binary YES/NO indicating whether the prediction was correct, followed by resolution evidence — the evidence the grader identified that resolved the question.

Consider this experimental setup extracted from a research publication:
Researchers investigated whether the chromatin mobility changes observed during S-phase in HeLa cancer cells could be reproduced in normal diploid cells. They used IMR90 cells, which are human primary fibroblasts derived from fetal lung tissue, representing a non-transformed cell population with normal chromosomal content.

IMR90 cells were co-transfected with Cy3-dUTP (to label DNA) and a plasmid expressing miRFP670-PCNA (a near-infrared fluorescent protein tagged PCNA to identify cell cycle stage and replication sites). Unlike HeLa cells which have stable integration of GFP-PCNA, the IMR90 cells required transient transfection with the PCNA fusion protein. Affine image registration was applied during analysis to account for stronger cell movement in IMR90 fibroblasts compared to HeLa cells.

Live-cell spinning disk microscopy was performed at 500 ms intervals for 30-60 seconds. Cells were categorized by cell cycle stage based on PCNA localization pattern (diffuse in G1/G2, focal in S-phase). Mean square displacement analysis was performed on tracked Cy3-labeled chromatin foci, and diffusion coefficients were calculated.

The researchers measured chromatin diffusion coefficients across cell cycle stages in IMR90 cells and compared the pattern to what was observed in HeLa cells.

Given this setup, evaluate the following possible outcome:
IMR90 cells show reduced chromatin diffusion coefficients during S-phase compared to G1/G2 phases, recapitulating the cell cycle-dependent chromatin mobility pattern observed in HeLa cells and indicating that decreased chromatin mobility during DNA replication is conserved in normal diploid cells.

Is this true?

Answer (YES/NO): YES